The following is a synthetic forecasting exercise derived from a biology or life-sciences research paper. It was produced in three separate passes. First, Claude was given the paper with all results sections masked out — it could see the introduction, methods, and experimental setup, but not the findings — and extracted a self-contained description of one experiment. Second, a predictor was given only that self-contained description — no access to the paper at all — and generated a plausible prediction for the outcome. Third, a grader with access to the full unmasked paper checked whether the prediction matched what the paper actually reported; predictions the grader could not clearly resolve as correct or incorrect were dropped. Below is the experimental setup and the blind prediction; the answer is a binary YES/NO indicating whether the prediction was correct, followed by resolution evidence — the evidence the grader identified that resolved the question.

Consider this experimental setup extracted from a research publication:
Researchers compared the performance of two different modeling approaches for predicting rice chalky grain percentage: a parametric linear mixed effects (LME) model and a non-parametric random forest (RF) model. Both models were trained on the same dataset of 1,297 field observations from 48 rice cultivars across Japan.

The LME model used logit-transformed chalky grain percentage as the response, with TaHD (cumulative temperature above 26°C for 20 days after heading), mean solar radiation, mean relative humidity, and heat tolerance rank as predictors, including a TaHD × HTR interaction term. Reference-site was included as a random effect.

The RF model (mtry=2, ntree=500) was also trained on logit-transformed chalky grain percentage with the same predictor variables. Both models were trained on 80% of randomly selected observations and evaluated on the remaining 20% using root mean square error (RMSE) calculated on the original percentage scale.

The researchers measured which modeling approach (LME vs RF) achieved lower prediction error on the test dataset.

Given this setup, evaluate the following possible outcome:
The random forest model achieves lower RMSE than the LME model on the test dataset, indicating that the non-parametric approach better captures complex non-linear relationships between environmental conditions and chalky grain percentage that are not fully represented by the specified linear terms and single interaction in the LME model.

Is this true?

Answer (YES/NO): NO